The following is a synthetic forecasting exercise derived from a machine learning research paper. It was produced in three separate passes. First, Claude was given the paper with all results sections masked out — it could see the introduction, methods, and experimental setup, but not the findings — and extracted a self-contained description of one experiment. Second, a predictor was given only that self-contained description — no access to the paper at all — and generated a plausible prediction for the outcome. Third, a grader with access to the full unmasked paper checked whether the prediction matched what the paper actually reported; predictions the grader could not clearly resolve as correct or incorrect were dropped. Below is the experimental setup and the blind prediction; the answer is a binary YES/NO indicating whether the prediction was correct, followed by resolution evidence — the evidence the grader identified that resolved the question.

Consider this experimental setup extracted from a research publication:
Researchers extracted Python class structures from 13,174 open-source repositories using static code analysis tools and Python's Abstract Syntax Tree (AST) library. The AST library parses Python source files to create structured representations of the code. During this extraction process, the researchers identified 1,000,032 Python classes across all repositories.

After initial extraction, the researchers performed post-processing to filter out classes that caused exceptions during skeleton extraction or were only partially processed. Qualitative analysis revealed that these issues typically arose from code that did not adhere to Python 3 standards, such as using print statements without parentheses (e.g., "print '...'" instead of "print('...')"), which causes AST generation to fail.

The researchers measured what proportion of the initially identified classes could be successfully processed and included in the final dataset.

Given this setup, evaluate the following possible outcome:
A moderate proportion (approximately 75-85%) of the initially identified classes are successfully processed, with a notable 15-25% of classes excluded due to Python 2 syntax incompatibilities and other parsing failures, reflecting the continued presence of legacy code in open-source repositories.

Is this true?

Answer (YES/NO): YES